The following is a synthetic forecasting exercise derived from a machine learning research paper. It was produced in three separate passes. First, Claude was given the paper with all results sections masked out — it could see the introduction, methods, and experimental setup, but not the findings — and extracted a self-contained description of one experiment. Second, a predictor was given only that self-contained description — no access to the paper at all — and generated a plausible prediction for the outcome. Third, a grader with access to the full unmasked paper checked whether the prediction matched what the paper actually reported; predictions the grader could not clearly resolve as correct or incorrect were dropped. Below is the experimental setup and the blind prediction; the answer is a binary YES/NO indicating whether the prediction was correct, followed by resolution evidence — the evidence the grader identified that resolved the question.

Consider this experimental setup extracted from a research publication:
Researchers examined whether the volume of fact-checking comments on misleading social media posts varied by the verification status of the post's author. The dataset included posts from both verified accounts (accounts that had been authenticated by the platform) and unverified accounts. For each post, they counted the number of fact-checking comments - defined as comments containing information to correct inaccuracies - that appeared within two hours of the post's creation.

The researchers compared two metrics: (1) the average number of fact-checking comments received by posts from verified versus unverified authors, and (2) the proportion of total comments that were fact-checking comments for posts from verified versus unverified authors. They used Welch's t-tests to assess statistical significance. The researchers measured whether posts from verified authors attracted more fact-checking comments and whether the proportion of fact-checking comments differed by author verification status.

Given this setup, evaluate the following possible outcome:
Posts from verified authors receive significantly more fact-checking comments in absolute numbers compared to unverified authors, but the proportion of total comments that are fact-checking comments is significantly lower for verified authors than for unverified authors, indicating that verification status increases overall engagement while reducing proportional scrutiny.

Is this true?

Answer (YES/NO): NO